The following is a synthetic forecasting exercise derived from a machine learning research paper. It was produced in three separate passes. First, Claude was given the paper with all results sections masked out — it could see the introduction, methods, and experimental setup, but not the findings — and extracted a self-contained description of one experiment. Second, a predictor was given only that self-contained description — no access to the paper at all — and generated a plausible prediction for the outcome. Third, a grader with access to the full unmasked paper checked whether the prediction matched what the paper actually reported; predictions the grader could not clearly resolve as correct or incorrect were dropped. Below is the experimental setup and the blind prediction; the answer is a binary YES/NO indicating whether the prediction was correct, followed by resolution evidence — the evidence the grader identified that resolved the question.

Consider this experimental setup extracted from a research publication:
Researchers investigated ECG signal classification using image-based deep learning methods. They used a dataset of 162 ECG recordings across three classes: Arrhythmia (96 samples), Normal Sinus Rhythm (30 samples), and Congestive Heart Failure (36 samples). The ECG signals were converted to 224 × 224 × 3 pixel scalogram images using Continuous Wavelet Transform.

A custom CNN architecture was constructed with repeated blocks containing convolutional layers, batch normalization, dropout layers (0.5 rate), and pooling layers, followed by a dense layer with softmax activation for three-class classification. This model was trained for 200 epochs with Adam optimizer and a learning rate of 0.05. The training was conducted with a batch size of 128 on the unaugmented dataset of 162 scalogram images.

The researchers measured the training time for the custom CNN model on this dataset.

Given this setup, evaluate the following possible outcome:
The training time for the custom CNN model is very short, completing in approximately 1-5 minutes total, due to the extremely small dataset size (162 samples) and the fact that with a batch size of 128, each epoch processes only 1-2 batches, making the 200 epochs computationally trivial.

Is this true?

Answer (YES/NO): YES